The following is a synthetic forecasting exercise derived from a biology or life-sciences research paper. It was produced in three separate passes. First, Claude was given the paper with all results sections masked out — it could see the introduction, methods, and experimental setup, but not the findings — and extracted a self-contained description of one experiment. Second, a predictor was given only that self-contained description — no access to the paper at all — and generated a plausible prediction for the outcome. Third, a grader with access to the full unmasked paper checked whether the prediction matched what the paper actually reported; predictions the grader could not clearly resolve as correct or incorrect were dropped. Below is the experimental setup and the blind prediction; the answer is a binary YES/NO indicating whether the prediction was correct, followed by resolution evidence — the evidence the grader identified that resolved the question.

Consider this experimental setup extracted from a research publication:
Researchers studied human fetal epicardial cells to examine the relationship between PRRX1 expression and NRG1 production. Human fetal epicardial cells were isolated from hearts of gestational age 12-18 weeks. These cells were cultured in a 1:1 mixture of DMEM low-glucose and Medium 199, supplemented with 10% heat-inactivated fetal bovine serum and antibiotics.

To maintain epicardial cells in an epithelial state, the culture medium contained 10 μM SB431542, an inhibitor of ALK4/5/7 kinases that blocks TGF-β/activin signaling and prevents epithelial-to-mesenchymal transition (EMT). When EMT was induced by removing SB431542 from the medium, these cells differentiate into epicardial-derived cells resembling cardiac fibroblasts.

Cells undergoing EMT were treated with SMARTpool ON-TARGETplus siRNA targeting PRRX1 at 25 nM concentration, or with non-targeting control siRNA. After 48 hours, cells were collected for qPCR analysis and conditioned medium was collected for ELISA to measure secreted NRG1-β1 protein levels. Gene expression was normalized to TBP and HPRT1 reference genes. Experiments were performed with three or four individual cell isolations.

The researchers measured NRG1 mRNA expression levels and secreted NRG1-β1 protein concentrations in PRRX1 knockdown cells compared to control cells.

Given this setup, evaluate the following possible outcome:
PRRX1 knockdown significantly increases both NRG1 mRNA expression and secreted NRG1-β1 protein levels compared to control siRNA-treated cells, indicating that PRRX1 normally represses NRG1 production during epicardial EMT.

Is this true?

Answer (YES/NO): NO